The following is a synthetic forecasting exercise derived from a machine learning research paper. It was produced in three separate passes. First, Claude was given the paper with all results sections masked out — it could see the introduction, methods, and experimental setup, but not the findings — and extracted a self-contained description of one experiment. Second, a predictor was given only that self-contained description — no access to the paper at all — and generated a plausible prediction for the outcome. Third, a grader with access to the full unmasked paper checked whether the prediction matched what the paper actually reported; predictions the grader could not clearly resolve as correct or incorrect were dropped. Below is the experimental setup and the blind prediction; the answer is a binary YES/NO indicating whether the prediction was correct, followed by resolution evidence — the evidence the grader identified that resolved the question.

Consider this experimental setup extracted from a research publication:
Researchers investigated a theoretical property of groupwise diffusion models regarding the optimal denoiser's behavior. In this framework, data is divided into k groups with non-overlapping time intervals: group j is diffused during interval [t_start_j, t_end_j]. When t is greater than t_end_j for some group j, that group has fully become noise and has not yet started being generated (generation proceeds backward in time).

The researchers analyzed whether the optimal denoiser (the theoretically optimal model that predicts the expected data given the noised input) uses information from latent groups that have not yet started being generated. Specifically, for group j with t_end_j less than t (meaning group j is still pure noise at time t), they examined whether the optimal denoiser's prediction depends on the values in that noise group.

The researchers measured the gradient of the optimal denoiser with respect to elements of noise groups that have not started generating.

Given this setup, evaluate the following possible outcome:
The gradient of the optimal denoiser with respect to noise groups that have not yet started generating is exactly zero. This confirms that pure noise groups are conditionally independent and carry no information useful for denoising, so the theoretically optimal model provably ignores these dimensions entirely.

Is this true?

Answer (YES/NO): YES